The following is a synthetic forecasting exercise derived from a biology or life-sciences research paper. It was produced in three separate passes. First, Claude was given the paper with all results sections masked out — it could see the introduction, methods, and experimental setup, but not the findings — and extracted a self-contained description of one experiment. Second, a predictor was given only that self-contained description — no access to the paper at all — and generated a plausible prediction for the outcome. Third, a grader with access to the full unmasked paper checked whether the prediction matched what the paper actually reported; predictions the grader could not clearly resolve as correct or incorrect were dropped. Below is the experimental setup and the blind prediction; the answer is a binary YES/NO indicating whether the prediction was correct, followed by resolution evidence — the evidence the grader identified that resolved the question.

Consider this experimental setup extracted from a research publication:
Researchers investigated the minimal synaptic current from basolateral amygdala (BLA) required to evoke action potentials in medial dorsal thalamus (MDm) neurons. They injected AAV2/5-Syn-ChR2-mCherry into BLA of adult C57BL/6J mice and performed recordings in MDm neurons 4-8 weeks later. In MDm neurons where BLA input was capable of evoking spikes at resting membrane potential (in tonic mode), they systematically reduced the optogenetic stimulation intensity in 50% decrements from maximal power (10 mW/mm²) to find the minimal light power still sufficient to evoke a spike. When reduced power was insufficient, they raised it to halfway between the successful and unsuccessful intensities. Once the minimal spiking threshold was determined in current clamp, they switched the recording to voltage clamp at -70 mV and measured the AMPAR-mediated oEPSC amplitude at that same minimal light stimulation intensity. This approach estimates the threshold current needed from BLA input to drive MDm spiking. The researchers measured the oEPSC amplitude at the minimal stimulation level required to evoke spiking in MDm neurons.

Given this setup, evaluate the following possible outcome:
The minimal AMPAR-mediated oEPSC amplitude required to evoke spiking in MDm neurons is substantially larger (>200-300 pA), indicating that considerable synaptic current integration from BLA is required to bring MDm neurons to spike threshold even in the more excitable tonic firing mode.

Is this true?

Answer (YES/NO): YES